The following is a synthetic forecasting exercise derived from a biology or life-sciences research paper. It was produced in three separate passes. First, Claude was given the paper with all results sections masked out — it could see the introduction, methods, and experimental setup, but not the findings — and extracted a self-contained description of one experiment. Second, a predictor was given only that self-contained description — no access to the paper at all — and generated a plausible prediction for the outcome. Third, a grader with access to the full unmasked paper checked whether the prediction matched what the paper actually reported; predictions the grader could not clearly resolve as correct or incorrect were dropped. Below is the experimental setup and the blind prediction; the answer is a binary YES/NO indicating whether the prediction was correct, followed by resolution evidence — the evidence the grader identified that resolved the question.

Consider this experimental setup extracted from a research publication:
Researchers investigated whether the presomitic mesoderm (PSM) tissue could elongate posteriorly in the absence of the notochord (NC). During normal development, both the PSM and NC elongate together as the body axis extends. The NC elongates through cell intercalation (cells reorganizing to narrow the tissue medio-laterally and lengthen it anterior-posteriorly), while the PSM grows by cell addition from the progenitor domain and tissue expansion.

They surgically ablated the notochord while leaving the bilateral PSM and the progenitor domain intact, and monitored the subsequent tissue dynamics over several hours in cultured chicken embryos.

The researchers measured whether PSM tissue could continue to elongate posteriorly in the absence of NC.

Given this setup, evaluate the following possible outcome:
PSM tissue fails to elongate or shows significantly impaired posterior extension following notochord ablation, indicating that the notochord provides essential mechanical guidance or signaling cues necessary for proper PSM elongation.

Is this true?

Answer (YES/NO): NO